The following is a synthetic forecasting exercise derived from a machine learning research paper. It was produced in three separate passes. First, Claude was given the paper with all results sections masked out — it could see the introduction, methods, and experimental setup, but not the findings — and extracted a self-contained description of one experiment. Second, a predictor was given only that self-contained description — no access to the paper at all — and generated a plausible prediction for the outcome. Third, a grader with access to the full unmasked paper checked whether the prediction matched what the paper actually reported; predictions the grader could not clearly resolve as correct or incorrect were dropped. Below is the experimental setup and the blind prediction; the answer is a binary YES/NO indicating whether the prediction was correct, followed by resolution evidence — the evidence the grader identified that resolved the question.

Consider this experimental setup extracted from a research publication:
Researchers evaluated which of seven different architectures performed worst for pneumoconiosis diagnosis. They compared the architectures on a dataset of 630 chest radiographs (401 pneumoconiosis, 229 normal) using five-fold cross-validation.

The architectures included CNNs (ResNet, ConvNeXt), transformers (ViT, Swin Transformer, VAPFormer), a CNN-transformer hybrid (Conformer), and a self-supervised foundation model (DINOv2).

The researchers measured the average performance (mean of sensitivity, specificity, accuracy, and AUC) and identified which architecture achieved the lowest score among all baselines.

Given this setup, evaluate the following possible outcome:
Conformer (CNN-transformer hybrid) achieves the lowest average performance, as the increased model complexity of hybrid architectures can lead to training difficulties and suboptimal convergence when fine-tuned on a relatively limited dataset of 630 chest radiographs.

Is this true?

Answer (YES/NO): NO